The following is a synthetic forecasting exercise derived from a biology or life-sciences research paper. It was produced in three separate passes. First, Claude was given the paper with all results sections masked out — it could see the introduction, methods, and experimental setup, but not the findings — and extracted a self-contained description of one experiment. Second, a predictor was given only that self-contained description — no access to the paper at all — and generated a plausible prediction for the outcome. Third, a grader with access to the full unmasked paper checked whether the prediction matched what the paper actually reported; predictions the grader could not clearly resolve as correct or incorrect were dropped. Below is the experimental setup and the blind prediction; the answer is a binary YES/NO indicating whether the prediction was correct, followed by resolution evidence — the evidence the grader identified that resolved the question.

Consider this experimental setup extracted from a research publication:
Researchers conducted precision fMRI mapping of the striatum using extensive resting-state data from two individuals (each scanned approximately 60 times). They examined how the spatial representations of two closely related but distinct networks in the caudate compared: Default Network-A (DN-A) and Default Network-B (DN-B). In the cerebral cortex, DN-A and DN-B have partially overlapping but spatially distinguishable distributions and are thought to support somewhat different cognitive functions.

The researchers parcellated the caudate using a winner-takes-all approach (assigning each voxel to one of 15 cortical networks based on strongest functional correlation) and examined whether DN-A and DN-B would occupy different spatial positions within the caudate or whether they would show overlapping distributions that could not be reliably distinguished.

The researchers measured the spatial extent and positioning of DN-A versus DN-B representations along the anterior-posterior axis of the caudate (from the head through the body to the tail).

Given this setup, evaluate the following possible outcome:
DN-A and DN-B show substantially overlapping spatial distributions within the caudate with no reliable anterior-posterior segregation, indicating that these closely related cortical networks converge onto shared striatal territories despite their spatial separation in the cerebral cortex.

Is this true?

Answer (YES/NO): NO